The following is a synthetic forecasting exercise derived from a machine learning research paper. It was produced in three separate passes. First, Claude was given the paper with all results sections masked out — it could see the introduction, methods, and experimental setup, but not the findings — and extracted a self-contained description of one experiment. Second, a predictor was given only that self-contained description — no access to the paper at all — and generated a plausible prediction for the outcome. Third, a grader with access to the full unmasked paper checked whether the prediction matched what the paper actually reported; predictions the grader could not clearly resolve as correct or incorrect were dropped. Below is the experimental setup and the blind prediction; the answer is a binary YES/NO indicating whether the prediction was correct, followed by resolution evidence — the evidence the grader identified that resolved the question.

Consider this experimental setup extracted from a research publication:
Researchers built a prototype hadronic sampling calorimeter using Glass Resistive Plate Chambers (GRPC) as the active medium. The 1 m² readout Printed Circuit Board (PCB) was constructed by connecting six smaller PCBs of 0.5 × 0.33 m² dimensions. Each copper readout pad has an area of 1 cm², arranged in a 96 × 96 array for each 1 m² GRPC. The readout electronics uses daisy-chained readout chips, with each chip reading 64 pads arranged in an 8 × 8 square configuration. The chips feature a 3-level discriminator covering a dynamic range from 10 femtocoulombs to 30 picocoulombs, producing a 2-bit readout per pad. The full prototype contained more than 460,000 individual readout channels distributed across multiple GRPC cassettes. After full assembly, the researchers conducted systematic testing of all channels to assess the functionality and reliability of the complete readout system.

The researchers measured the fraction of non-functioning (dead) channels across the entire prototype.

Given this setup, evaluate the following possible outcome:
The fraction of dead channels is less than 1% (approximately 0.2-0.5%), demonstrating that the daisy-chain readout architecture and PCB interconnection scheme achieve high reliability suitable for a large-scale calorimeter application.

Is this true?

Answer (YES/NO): NO